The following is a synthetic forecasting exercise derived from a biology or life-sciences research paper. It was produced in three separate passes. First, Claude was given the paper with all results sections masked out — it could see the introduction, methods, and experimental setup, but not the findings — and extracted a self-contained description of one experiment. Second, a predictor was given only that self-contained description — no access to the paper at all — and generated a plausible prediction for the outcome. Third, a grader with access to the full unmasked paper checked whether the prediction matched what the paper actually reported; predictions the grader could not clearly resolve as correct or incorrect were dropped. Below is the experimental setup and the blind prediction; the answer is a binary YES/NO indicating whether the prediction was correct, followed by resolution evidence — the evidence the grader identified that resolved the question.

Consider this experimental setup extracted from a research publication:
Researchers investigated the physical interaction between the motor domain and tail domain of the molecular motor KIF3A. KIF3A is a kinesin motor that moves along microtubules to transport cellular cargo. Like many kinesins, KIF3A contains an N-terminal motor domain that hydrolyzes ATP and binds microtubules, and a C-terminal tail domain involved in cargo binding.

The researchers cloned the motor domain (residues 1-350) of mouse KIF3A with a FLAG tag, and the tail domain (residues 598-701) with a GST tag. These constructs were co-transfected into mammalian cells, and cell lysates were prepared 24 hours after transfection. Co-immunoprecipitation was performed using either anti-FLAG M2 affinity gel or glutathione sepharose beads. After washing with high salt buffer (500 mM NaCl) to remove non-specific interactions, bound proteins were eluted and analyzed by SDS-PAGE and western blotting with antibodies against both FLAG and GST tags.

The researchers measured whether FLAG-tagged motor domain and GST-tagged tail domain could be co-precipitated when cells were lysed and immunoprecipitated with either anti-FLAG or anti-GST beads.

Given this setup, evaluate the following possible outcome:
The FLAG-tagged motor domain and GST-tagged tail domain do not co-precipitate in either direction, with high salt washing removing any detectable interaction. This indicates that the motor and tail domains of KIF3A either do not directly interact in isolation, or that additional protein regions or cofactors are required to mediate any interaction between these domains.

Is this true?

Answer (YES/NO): NO